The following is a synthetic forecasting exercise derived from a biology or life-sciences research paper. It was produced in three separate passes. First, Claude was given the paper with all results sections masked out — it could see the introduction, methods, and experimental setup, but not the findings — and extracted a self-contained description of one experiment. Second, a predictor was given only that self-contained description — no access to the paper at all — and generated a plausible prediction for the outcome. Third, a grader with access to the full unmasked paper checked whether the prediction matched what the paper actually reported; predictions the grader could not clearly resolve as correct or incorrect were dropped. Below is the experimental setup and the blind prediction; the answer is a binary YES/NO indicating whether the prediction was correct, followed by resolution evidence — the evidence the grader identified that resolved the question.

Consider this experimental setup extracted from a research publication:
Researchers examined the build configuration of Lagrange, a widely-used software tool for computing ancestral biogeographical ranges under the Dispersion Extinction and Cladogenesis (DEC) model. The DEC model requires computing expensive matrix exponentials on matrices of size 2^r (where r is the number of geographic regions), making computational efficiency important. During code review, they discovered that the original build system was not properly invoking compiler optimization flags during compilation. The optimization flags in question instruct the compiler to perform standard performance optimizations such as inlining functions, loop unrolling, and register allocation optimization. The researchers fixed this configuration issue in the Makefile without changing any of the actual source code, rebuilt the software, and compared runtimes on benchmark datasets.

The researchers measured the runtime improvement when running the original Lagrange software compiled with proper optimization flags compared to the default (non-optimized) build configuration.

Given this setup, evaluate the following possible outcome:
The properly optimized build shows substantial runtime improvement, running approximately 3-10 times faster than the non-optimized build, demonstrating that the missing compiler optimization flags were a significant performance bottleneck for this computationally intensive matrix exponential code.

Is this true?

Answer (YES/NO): YES